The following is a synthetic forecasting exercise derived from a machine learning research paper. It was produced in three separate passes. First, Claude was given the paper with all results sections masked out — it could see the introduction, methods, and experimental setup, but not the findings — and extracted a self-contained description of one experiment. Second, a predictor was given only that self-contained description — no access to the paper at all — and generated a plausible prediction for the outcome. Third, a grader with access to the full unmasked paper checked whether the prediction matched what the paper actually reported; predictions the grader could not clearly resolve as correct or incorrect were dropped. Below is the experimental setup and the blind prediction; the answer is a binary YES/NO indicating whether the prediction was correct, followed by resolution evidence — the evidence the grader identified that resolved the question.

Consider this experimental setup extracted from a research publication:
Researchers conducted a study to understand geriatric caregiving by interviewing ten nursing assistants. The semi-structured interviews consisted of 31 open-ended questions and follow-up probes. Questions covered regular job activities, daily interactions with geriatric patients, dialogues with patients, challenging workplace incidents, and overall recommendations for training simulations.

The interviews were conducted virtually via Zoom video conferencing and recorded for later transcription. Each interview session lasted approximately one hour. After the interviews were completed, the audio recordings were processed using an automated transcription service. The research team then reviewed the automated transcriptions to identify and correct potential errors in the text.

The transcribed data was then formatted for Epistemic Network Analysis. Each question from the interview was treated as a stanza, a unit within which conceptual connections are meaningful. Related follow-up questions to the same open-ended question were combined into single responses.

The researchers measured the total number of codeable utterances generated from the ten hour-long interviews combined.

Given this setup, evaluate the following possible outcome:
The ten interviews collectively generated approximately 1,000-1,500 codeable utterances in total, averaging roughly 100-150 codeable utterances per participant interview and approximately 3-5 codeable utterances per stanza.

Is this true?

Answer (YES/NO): NO